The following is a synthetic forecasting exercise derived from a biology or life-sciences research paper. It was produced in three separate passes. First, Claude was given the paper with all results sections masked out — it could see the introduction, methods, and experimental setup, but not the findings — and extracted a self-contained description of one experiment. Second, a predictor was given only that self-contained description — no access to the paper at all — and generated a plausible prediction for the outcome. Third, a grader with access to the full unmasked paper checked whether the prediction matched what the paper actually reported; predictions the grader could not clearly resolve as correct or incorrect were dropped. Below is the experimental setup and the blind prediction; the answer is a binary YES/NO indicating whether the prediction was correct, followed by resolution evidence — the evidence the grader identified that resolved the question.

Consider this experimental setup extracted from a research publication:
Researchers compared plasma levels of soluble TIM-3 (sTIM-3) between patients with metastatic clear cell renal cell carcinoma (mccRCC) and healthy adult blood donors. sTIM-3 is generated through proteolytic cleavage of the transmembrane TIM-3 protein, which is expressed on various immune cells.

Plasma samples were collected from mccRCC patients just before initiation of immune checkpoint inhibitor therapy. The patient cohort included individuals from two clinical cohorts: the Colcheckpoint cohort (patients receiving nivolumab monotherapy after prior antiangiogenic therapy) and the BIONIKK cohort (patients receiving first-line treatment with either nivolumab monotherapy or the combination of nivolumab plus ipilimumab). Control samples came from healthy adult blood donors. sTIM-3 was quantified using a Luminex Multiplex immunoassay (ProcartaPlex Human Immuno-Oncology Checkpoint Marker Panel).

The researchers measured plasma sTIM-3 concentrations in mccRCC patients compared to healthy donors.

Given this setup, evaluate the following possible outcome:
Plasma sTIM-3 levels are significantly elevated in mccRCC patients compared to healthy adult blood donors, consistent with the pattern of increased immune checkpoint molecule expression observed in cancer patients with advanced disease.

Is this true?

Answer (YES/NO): YES